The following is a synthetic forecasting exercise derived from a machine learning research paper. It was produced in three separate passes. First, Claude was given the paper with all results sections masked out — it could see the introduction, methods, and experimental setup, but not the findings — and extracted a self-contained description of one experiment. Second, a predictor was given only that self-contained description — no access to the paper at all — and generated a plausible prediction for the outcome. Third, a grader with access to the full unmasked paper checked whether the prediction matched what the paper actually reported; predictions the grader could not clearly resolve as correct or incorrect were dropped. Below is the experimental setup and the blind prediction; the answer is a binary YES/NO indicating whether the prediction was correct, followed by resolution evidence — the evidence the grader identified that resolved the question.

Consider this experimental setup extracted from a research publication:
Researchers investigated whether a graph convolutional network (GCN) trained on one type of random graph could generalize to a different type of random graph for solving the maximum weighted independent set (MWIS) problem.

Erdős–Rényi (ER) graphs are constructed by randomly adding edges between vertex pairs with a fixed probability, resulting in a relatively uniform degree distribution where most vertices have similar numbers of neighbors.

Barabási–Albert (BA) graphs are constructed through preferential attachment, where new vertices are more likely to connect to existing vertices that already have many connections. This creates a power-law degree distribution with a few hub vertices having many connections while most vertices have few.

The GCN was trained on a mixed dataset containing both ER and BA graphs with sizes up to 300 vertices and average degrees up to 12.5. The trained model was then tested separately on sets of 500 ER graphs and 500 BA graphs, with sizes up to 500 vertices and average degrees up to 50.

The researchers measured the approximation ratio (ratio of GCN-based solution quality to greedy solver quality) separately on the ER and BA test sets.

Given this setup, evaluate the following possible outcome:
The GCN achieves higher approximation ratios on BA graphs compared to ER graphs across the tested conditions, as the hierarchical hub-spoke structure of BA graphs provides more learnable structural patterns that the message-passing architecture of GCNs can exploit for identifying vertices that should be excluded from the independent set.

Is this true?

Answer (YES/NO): YES